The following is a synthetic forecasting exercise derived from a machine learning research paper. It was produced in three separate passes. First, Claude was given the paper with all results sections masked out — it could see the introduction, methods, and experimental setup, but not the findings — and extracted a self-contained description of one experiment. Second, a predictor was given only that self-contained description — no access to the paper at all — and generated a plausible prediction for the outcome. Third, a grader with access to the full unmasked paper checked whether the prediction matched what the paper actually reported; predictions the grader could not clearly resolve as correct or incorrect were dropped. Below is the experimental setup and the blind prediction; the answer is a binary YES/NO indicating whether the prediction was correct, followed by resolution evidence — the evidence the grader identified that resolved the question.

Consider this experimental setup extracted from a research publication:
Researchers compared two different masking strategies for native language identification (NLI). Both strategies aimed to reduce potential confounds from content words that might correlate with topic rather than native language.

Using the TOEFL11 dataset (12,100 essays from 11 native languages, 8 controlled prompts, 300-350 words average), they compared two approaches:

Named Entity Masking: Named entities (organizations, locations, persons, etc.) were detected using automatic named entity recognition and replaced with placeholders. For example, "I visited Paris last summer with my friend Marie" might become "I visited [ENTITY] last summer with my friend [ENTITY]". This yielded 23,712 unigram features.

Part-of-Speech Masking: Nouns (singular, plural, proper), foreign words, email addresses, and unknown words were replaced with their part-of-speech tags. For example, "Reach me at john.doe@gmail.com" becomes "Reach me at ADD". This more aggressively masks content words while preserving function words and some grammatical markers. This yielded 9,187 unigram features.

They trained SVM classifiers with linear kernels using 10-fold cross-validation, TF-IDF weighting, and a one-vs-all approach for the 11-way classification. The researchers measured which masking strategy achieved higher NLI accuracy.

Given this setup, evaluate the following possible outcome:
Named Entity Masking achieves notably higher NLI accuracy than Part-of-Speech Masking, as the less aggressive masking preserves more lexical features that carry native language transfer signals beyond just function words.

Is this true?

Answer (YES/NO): YES